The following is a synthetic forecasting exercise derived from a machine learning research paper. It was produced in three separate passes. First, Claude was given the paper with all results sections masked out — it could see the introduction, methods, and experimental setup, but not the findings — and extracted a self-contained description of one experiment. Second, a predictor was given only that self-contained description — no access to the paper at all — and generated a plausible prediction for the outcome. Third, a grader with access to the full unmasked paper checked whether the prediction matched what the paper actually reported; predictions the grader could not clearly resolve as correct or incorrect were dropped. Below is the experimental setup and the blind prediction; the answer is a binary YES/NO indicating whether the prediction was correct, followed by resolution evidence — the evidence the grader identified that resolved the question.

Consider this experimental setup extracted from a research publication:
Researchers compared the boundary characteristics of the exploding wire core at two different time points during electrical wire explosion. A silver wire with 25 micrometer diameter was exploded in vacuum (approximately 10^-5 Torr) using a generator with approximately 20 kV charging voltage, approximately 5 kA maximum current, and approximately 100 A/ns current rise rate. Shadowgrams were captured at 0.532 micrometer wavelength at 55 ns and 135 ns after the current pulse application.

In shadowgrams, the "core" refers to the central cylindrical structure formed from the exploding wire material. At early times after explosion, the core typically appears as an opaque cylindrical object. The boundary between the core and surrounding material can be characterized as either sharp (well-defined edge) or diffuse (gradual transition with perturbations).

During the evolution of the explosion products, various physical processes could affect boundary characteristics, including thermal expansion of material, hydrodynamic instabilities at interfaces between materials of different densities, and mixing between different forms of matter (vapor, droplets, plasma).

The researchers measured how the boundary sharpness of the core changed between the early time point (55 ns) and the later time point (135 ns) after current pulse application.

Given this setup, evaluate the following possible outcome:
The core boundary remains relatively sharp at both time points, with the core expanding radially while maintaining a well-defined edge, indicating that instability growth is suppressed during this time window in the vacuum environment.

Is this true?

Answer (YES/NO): NO